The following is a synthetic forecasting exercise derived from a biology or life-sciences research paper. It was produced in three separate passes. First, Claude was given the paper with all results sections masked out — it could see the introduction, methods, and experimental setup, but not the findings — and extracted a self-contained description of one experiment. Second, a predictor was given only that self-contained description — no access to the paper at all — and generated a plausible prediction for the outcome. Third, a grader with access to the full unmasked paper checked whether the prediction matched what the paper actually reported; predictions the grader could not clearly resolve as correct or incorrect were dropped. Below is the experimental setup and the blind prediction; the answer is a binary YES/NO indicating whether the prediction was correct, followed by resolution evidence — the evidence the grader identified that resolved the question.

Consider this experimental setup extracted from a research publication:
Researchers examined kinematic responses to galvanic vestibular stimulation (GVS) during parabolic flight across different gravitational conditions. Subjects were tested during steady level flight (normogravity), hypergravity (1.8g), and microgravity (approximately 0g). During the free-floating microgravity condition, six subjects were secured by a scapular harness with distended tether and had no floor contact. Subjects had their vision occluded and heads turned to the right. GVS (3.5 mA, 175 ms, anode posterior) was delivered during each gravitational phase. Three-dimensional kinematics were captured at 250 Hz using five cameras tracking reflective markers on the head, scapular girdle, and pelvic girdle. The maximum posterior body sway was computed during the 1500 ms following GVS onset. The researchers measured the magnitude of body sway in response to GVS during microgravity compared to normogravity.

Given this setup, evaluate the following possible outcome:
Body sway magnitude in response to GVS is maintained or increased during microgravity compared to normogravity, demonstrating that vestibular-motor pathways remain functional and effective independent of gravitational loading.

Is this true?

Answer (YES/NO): NO